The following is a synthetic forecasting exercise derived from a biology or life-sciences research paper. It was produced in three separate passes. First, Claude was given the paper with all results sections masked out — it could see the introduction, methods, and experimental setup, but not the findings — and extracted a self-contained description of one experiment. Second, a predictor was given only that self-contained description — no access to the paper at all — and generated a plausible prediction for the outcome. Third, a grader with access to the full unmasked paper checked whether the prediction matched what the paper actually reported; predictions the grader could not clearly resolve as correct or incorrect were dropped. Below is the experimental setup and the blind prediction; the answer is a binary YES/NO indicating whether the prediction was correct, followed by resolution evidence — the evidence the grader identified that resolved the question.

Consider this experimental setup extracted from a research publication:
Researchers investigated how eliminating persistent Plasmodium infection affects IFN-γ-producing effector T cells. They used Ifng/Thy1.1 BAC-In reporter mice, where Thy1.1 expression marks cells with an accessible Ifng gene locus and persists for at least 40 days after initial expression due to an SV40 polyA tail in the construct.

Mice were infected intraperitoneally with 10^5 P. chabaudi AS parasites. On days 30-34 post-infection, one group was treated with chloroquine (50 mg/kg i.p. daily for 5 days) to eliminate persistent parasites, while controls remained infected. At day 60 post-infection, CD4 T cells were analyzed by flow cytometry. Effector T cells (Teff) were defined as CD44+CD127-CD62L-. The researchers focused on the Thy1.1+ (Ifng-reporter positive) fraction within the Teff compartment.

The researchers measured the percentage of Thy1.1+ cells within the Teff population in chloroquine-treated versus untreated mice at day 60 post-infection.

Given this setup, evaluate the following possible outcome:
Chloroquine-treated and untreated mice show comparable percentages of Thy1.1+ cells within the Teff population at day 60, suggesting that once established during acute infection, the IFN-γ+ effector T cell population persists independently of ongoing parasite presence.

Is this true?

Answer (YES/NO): NO